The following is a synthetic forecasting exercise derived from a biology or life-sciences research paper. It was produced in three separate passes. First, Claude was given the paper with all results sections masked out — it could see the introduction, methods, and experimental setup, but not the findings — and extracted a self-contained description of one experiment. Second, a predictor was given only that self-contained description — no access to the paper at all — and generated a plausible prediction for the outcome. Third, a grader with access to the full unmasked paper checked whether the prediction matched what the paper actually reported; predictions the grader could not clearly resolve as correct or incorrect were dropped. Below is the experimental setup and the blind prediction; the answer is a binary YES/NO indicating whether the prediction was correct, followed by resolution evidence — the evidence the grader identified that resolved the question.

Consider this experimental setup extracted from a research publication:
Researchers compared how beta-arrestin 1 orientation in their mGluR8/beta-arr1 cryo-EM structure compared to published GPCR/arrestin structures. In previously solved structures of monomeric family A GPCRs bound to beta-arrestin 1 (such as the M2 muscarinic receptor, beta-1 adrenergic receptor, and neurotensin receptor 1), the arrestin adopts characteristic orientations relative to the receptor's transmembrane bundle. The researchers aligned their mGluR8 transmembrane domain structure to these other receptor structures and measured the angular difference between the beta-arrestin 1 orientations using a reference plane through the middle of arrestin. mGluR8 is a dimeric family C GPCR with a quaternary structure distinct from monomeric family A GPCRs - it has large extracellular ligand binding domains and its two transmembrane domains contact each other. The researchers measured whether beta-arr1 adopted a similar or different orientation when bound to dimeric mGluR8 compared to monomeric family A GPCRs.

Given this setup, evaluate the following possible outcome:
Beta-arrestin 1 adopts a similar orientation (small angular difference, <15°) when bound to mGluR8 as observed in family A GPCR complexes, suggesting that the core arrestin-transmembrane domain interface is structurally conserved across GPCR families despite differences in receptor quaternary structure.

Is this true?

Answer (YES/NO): NO